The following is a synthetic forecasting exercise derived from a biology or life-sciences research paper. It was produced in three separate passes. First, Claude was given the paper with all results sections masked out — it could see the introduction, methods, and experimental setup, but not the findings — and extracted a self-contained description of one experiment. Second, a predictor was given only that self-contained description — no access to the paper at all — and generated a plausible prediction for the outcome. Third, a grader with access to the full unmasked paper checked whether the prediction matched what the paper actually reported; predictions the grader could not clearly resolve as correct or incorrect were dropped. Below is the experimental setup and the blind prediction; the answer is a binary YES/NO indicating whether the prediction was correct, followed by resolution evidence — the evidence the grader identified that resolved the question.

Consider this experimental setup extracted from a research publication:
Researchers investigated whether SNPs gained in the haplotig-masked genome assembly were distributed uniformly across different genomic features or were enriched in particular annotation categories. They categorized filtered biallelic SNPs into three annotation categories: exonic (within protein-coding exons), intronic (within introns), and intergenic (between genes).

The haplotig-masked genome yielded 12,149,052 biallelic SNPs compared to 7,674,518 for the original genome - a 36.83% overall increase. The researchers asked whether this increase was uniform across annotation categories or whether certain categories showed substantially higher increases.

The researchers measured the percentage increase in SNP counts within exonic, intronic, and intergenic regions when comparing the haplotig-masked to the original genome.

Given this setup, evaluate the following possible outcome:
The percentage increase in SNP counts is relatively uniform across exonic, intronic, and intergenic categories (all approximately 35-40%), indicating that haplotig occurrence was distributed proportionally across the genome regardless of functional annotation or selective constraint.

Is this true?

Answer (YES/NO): YES